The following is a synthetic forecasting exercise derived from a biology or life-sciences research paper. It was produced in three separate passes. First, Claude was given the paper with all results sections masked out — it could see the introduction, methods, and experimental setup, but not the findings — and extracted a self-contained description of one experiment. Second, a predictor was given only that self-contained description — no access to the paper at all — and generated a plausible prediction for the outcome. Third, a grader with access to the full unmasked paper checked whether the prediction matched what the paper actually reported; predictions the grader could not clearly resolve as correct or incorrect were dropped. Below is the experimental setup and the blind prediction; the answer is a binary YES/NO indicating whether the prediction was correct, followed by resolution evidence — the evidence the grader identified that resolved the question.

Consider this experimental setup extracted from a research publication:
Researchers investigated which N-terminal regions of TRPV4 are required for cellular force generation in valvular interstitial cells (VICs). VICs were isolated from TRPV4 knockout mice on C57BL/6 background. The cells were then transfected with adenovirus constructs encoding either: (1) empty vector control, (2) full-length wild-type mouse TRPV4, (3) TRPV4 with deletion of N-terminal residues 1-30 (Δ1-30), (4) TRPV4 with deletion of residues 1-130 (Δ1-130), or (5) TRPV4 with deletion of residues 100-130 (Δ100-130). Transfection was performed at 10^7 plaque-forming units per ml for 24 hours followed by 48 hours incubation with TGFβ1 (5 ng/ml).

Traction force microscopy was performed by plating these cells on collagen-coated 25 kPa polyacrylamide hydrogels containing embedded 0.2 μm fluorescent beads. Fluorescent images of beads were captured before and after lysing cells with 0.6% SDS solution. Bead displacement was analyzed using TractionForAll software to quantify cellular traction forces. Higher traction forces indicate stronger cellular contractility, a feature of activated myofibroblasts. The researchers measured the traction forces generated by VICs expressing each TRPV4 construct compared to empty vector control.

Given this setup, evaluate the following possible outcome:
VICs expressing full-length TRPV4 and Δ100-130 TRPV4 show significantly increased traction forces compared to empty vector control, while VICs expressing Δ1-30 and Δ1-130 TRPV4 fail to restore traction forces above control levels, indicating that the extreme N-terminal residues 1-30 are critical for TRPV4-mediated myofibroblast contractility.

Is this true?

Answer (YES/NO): NO